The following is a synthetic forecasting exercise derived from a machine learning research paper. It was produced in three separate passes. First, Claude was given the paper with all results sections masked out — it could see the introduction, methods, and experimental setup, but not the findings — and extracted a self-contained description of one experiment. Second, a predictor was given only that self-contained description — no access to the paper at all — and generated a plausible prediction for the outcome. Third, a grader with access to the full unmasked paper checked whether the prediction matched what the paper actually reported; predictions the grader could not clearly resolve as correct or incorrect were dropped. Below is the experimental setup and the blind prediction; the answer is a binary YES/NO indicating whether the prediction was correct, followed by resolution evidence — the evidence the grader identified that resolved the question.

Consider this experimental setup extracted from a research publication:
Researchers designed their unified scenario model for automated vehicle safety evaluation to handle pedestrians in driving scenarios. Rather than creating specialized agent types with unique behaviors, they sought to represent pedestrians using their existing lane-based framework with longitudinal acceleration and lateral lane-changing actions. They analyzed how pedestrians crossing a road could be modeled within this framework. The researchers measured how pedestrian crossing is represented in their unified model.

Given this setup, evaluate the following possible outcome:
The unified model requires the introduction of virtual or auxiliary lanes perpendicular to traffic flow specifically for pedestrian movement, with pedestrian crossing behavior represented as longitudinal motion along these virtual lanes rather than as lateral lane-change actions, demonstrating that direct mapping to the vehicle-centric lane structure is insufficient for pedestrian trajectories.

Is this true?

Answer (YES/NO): NO